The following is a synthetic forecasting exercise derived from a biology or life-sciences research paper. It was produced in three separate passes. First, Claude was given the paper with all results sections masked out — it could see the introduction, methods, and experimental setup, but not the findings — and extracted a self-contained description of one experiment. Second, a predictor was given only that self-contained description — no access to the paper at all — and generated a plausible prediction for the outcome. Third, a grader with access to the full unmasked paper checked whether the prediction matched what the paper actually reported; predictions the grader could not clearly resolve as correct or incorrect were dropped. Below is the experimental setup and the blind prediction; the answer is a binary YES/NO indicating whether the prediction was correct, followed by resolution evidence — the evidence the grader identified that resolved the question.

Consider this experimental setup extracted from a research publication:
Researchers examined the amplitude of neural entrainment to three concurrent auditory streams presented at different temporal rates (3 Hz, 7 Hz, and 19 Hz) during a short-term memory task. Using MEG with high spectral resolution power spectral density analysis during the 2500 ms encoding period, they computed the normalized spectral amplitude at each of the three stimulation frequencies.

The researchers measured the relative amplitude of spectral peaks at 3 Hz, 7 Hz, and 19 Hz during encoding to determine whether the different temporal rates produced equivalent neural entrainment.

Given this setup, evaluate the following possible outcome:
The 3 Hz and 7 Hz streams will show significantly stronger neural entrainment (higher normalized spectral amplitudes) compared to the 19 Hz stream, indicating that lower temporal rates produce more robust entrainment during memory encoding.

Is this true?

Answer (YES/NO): NO